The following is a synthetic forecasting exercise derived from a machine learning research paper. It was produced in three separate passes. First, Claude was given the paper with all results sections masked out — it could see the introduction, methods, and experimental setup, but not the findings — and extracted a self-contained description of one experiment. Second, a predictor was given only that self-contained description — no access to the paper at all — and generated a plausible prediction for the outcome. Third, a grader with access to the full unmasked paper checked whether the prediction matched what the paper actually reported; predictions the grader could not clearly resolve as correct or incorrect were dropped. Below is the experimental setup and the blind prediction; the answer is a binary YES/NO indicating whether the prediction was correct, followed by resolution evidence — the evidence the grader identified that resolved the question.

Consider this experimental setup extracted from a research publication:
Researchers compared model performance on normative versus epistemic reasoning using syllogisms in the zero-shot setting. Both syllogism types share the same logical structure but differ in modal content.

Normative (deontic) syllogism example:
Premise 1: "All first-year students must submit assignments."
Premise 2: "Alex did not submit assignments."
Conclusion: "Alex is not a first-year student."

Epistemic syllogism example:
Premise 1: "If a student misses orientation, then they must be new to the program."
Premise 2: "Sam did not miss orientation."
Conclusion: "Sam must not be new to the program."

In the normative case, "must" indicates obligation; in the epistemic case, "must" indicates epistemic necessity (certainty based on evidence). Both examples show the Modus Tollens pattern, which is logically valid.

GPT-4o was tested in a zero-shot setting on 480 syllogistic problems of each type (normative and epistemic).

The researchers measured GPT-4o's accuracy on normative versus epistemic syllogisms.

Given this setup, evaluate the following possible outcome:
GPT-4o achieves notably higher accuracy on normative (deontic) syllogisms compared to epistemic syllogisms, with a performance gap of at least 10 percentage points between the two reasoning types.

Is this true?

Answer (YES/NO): YES